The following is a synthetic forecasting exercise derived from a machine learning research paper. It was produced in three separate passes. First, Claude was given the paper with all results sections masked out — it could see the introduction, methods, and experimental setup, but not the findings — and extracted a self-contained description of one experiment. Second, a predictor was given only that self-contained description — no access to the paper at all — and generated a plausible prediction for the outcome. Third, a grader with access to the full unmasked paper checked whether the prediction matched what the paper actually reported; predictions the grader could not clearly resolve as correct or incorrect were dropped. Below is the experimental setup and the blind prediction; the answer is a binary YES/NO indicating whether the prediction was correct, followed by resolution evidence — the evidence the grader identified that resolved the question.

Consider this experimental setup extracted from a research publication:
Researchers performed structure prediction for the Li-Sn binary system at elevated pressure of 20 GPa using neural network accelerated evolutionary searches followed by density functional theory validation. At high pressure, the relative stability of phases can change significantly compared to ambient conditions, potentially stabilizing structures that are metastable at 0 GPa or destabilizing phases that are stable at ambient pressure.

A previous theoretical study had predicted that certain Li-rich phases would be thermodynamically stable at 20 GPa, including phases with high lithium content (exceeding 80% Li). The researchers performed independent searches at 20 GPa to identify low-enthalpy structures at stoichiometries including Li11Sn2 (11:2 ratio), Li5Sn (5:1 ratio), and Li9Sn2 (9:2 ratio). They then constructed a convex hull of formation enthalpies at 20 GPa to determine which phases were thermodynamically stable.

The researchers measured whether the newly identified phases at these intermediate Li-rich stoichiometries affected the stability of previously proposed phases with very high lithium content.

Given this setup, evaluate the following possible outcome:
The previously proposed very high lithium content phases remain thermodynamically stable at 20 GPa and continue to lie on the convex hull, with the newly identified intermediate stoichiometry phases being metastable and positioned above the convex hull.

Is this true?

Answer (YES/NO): NO